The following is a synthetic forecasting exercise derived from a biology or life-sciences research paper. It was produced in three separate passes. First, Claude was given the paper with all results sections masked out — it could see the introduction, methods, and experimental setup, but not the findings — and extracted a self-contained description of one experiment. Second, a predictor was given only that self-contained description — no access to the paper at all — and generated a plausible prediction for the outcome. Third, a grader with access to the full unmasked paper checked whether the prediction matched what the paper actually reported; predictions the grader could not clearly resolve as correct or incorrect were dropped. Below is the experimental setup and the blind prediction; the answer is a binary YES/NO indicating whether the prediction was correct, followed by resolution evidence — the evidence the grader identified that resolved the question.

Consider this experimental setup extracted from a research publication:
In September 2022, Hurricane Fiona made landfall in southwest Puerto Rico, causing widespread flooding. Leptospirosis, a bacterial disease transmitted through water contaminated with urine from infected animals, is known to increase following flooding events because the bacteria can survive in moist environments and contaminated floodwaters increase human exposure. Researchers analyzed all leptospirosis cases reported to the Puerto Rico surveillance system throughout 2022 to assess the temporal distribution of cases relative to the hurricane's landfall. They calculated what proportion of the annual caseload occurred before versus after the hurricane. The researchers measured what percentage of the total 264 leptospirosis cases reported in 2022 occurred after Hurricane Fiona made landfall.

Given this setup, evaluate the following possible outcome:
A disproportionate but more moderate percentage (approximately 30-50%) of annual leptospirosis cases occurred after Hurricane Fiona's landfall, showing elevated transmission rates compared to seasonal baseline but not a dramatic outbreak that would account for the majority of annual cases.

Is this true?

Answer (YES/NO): NO